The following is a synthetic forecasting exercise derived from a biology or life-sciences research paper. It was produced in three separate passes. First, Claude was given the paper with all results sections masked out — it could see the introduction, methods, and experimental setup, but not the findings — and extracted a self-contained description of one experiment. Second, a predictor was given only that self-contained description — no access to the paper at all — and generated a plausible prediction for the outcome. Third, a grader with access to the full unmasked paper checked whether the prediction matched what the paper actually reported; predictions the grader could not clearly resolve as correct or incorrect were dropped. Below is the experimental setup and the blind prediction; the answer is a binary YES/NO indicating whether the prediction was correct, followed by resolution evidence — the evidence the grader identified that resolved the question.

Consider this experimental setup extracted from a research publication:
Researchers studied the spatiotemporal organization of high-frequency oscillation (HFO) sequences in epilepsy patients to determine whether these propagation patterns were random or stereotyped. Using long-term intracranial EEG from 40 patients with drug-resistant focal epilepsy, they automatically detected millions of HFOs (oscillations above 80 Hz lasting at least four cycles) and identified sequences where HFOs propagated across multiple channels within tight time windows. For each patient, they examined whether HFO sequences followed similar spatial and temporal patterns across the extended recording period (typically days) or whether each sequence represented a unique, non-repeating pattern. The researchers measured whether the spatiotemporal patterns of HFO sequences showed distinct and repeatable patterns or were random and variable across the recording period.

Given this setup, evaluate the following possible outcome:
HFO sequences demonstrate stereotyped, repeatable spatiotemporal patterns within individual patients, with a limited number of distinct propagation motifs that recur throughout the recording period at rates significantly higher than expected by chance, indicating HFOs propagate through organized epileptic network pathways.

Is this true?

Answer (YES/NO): YES